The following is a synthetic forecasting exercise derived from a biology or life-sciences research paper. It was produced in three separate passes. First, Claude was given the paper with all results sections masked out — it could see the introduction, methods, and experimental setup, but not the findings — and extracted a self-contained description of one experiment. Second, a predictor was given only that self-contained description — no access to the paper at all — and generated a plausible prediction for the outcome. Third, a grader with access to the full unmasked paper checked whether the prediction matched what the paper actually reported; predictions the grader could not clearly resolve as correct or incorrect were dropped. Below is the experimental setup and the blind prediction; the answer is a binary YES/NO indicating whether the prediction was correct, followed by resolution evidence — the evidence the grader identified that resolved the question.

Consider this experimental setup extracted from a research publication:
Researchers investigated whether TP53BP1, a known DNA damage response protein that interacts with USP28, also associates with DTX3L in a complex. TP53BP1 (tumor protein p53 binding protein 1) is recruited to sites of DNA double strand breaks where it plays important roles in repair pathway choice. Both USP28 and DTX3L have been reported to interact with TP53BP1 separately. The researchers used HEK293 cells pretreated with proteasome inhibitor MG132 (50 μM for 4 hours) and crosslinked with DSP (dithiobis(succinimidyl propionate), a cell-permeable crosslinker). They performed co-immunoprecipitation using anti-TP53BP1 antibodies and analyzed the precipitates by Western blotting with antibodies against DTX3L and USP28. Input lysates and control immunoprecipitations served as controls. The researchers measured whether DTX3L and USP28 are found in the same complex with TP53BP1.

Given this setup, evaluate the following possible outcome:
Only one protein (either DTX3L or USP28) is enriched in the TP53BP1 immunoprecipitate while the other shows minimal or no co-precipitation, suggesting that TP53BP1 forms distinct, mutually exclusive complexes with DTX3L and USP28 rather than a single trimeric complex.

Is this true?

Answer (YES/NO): NO